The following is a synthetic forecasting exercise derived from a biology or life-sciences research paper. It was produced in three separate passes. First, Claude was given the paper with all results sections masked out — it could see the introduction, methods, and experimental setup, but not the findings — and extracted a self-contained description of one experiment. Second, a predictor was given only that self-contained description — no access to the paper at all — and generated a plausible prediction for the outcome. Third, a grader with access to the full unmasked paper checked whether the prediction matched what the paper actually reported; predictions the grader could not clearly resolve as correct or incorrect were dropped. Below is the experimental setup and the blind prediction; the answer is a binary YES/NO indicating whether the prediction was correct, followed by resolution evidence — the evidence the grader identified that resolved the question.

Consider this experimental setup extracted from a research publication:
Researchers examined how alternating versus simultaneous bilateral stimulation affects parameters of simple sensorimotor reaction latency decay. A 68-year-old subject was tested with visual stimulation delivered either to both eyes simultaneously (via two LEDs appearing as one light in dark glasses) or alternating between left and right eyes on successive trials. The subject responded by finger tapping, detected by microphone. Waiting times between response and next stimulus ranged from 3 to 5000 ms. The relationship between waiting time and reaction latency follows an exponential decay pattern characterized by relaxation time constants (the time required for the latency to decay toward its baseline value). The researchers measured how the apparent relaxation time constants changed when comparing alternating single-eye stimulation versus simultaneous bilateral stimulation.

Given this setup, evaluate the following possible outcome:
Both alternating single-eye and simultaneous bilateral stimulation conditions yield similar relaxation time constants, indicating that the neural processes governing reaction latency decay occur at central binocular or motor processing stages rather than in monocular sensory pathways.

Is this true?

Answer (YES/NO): NO